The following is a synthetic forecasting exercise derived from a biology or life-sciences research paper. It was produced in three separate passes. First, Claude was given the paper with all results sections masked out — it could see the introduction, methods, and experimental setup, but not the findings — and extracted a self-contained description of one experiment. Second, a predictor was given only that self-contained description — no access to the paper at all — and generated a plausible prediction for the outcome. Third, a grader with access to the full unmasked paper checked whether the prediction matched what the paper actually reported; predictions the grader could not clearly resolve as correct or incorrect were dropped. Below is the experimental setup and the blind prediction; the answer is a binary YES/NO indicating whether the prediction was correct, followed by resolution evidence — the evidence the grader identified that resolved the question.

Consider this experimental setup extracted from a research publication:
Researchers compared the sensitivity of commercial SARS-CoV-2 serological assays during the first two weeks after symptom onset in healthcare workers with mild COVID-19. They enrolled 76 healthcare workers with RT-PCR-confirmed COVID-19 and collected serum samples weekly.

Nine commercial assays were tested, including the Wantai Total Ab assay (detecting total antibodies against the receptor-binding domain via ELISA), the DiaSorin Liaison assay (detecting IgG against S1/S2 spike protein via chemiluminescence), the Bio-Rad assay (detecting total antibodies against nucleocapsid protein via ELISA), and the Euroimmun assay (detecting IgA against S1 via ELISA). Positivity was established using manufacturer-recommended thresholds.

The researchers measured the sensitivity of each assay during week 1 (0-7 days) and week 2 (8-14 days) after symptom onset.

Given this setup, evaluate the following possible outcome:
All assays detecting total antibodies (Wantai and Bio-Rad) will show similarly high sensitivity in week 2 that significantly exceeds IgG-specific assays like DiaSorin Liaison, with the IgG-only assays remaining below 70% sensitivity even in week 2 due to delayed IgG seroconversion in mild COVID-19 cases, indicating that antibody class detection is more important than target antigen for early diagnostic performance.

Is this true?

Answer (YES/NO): NO